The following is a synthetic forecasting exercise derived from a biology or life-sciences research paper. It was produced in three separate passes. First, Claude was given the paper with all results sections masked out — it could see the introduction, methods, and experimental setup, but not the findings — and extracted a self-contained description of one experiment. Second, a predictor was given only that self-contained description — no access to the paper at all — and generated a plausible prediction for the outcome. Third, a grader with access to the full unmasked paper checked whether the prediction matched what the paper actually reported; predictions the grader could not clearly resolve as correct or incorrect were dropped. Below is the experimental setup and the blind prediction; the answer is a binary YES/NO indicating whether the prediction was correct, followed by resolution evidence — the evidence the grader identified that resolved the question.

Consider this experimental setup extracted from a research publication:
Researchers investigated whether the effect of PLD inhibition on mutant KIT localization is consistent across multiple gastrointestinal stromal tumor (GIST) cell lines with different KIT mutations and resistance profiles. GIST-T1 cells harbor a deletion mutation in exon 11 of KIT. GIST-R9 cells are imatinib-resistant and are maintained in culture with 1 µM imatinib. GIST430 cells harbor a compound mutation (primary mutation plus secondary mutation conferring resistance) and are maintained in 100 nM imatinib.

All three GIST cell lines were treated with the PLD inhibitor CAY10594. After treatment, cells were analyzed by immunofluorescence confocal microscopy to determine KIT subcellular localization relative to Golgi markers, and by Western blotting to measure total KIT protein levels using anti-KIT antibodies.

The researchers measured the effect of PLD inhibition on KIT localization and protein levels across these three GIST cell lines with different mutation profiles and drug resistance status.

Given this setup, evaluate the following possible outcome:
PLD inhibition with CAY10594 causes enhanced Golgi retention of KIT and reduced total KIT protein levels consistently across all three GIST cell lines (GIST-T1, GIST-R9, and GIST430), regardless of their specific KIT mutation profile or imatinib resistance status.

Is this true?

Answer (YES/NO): NO